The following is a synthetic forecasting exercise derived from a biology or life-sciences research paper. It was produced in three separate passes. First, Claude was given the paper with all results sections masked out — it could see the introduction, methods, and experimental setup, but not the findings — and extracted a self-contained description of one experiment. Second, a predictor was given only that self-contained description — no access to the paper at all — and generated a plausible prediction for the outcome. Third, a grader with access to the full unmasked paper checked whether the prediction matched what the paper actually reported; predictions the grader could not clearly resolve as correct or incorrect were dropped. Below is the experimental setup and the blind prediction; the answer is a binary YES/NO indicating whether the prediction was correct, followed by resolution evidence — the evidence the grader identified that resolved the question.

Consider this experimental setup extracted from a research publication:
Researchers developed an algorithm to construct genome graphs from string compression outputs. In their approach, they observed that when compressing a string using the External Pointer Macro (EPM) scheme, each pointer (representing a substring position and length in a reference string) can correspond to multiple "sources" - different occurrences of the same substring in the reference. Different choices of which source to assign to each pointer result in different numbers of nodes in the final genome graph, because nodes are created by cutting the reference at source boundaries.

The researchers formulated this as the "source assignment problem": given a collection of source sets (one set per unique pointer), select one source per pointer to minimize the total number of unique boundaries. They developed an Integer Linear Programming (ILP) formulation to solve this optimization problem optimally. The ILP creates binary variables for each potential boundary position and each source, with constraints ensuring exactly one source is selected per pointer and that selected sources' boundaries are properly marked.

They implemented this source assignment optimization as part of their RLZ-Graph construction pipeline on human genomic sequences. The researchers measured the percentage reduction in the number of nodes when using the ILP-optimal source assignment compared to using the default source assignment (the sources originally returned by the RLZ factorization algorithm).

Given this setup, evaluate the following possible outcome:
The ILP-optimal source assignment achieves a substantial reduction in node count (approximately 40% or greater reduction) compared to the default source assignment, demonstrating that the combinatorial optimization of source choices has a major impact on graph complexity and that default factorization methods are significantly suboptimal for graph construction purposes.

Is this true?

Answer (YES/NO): NO